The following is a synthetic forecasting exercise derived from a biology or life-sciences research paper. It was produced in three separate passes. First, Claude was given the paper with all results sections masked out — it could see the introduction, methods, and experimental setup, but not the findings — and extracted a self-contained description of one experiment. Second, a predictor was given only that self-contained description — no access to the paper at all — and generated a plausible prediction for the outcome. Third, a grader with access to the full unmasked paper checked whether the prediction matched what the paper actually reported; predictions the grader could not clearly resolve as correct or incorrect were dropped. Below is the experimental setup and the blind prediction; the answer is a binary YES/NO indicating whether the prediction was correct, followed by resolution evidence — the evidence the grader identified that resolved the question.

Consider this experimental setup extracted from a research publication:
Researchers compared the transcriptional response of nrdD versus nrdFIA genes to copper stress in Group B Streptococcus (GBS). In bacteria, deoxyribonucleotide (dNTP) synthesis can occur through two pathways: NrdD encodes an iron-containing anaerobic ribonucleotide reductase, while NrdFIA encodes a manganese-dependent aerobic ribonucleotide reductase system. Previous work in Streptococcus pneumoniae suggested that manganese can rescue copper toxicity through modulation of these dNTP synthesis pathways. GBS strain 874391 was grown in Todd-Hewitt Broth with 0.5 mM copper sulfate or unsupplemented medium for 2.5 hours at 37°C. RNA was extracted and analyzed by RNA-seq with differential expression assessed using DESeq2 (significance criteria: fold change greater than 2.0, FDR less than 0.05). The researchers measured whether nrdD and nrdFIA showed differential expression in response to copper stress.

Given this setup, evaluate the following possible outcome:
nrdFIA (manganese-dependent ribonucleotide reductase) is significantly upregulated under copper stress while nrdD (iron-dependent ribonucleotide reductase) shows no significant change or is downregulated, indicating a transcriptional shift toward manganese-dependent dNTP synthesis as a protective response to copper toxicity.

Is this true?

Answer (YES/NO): YES